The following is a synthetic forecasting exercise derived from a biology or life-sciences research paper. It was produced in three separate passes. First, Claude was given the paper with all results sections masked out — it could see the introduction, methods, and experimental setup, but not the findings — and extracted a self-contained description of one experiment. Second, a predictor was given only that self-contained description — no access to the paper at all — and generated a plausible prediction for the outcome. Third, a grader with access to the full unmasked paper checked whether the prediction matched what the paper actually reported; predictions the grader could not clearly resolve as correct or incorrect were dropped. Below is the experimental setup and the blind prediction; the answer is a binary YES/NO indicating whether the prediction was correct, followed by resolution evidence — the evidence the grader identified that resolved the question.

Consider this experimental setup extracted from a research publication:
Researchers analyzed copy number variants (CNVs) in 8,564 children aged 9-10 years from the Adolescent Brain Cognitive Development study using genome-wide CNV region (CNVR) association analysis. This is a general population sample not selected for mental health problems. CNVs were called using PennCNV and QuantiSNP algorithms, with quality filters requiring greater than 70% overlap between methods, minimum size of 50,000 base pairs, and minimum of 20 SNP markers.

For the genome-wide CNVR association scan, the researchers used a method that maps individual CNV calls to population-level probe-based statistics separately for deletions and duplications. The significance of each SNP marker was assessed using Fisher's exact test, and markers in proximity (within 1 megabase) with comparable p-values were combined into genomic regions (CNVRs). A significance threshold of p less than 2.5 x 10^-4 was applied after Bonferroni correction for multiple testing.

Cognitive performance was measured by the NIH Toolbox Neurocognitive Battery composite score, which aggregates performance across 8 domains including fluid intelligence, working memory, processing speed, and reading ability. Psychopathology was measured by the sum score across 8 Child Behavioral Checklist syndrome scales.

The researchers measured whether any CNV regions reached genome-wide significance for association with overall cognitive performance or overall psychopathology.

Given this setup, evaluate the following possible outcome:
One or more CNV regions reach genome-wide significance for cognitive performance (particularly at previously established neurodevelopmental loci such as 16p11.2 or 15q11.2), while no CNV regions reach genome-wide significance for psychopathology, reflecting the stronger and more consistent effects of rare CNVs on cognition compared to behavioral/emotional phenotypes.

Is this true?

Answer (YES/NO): NO